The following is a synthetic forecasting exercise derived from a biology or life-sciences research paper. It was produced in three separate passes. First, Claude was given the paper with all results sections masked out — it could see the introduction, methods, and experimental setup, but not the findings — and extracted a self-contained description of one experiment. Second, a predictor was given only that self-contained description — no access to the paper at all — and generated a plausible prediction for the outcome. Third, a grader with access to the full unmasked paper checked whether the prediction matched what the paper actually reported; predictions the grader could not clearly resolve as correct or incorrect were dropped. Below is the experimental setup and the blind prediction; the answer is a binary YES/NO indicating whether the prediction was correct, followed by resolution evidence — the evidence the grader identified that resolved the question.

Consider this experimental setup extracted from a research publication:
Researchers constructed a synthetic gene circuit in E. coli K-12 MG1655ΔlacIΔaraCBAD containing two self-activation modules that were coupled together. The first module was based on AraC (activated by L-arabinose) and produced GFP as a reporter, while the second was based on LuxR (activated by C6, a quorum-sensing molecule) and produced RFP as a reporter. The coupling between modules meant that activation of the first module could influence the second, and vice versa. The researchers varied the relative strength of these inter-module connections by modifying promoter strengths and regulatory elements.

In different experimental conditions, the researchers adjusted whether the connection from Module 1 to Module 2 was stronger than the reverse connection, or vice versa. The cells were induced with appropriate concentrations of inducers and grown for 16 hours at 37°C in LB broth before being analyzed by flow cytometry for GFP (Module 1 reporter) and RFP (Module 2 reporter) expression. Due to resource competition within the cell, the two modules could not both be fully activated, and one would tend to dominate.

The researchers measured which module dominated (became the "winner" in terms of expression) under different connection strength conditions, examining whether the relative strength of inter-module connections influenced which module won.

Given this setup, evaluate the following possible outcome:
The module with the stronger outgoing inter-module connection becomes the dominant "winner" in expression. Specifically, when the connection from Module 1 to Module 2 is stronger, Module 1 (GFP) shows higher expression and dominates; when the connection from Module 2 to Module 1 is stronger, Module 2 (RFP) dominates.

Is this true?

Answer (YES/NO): NO